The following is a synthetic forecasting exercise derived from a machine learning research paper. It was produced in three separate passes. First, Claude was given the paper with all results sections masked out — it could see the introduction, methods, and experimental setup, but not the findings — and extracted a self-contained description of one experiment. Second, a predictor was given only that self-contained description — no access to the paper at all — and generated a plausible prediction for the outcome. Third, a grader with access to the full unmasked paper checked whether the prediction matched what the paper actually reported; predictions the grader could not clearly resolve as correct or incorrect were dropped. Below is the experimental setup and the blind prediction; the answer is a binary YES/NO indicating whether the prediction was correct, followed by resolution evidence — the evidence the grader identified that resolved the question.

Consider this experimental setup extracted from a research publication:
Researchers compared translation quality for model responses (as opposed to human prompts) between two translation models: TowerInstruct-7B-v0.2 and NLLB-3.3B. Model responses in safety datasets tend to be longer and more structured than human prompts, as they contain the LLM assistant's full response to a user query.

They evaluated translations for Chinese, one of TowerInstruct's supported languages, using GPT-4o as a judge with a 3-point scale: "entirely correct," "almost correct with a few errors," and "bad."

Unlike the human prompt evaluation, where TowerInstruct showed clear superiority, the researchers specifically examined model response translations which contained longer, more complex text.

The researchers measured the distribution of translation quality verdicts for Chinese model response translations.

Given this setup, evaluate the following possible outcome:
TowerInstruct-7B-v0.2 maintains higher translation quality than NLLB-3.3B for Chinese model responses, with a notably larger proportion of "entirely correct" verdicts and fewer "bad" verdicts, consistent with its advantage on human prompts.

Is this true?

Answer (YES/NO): YES